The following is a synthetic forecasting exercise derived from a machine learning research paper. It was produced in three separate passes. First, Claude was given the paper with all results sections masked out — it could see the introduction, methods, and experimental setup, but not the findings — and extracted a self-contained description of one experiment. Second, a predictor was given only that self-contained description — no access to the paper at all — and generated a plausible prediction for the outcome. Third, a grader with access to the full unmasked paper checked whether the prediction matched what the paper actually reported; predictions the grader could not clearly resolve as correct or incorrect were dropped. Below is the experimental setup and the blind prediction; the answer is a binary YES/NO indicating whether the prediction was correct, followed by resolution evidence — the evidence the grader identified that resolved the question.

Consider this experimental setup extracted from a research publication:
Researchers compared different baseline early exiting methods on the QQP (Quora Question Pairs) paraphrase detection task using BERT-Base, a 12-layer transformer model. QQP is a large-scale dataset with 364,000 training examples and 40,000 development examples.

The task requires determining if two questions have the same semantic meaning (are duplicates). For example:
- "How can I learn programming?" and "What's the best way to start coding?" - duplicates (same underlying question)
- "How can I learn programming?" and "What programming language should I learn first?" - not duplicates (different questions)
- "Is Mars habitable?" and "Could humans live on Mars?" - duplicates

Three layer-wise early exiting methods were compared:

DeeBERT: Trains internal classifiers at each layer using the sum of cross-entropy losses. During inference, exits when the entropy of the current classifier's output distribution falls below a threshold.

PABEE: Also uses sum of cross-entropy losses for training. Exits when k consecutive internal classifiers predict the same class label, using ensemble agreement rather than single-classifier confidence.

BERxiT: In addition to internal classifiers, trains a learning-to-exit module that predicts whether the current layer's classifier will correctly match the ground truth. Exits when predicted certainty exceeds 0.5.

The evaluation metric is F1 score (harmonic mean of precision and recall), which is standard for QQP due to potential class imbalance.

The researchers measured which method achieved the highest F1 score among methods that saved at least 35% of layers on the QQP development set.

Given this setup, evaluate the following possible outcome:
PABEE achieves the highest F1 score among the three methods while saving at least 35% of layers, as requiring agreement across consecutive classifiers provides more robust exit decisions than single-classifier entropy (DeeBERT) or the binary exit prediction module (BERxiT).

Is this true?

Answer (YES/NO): NO